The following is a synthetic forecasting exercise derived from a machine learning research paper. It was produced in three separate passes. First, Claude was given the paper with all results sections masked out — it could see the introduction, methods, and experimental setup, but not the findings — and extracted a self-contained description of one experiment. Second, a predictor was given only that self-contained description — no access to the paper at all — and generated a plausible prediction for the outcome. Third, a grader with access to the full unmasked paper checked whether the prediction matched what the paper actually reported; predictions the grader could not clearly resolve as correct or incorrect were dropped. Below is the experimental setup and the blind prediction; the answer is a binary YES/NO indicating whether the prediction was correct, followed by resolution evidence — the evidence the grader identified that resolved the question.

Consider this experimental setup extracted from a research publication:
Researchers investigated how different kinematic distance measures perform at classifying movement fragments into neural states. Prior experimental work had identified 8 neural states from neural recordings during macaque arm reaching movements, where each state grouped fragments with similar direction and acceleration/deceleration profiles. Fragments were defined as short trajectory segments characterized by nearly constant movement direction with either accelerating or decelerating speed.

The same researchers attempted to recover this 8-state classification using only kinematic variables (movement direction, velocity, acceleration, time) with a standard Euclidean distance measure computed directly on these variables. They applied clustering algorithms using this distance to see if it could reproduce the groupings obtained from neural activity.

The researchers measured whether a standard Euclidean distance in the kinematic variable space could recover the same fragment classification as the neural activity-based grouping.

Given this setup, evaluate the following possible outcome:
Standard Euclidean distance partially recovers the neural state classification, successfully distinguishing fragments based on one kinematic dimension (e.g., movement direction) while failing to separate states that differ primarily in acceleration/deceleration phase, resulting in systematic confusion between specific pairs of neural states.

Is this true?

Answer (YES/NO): NO